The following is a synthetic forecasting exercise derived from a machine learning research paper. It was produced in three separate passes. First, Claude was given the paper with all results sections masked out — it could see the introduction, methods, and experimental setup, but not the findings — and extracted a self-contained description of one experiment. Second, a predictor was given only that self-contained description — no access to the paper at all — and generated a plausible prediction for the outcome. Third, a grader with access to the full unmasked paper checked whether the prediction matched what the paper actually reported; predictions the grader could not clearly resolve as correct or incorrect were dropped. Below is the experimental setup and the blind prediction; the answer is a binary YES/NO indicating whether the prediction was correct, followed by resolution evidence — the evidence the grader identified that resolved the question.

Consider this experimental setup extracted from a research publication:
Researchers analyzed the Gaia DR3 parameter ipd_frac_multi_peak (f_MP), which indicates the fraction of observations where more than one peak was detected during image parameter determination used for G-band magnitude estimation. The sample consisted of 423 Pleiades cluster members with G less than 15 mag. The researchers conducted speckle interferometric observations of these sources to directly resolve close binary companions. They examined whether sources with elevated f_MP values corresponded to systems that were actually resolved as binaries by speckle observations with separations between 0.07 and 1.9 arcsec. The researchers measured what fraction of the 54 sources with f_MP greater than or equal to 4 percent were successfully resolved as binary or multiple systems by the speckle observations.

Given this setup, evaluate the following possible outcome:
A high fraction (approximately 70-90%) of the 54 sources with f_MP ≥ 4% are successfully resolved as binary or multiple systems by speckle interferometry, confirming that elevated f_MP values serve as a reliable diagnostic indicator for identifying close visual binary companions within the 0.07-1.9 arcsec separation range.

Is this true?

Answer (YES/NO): NO